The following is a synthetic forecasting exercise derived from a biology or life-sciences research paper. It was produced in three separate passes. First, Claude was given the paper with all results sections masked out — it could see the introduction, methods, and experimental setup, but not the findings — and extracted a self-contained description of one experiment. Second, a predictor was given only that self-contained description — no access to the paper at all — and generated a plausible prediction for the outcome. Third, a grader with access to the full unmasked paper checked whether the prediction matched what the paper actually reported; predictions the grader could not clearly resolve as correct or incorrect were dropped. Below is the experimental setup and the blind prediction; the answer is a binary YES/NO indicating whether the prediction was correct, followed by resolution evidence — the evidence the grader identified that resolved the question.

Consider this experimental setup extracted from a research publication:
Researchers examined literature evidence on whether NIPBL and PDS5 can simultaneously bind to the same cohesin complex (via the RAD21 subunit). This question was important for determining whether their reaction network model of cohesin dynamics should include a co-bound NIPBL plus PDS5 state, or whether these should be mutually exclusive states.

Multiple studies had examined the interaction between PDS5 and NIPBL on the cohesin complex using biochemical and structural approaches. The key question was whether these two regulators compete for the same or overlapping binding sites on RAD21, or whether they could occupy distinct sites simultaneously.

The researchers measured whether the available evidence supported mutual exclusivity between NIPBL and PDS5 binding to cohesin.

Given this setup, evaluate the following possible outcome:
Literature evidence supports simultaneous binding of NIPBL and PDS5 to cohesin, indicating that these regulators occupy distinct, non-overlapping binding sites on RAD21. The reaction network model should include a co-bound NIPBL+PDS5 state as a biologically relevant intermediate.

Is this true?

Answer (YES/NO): NO